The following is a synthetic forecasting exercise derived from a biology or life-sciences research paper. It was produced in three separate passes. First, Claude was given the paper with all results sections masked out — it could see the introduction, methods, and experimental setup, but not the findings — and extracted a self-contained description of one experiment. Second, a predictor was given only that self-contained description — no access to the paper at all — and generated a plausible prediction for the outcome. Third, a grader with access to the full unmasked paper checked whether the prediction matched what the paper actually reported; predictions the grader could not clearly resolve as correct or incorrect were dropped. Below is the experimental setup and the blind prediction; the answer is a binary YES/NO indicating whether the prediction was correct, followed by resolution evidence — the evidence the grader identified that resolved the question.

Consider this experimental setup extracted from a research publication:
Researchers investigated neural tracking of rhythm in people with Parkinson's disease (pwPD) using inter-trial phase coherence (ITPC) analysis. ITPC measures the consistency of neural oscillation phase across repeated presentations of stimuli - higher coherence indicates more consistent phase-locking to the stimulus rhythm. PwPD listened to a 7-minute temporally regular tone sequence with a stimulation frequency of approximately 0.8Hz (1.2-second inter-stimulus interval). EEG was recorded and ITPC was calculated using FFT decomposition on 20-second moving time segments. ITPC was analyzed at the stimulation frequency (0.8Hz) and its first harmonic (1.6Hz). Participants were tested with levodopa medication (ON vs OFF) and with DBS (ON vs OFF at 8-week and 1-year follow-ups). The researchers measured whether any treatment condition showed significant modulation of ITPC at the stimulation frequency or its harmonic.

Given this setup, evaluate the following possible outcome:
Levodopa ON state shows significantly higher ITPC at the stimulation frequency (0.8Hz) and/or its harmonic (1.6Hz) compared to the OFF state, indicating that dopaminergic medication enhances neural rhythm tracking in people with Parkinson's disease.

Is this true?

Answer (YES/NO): NO